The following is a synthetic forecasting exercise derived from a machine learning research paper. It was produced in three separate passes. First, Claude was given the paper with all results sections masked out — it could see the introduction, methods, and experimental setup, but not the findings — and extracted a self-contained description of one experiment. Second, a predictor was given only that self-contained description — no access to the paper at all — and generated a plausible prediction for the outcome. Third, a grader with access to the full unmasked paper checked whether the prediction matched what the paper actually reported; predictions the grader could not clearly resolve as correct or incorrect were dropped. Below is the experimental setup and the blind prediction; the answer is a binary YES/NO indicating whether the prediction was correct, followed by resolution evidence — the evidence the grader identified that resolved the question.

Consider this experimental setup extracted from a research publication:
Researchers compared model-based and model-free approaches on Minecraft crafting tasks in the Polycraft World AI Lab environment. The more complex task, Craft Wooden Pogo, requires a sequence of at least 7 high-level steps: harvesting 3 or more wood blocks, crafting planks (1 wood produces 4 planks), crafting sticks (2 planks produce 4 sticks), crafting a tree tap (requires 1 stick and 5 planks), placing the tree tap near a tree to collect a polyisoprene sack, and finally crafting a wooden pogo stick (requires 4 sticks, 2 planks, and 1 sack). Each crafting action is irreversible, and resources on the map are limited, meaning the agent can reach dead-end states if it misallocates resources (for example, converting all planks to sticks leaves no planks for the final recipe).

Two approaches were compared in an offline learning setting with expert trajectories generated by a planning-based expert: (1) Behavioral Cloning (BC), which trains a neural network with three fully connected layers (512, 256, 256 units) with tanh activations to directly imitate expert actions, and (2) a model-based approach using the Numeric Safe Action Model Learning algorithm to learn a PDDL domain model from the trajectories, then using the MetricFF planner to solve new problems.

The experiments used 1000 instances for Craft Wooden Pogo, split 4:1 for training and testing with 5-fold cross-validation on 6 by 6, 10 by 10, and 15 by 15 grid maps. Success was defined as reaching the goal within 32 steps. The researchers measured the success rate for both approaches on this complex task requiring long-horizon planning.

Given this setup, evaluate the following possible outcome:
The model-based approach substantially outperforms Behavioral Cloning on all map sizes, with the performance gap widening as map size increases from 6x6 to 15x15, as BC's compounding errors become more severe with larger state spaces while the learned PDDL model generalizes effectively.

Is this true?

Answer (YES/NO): NO